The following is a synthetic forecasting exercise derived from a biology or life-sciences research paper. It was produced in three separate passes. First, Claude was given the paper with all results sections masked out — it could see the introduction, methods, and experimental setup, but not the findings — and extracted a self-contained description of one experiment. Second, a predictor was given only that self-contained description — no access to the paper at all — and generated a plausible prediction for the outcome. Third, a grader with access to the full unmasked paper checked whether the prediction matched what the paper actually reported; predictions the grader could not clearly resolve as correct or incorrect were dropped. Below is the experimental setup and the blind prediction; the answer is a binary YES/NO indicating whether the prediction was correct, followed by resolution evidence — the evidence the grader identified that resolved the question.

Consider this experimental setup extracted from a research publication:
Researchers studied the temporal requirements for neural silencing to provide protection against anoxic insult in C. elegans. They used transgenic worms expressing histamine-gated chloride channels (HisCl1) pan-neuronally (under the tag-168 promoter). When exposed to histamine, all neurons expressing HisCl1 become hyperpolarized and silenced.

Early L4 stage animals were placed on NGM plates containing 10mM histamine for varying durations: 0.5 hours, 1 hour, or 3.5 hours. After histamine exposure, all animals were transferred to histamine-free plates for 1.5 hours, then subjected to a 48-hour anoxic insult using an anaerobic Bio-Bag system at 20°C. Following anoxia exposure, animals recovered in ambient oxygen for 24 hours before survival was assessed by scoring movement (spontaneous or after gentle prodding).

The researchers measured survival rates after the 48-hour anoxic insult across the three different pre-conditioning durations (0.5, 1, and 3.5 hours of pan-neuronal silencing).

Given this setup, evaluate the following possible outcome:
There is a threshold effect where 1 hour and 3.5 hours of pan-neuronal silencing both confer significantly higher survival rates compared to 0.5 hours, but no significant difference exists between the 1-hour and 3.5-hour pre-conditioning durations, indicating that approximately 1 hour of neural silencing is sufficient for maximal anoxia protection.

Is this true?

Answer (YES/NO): NO